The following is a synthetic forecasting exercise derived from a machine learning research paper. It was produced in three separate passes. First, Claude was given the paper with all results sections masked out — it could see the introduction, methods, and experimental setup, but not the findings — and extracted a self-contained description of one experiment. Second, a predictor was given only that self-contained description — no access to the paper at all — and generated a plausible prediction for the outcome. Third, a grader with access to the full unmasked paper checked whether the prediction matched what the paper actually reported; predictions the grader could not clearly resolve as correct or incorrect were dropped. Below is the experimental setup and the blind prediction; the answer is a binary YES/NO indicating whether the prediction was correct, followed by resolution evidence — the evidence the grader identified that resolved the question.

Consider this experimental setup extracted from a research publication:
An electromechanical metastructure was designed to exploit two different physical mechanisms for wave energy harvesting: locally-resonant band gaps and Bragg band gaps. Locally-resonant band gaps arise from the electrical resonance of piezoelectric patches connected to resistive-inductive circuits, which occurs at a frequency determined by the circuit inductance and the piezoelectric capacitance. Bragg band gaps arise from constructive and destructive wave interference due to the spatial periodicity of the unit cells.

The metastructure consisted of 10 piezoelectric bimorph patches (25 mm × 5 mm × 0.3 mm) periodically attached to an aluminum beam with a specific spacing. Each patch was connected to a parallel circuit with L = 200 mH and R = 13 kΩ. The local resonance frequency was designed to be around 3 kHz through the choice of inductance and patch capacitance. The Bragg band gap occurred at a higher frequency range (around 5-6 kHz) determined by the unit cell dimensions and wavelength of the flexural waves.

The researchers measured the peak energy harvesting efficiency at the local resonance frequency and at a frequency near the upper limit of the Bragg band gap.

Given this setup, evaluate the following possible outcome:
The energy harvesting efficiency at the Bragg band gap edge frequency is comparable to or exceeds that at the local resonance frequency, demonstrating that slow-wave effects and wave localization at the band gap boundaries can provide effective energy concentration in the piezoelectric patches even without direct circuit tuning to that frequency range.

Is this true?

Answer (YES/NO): NO